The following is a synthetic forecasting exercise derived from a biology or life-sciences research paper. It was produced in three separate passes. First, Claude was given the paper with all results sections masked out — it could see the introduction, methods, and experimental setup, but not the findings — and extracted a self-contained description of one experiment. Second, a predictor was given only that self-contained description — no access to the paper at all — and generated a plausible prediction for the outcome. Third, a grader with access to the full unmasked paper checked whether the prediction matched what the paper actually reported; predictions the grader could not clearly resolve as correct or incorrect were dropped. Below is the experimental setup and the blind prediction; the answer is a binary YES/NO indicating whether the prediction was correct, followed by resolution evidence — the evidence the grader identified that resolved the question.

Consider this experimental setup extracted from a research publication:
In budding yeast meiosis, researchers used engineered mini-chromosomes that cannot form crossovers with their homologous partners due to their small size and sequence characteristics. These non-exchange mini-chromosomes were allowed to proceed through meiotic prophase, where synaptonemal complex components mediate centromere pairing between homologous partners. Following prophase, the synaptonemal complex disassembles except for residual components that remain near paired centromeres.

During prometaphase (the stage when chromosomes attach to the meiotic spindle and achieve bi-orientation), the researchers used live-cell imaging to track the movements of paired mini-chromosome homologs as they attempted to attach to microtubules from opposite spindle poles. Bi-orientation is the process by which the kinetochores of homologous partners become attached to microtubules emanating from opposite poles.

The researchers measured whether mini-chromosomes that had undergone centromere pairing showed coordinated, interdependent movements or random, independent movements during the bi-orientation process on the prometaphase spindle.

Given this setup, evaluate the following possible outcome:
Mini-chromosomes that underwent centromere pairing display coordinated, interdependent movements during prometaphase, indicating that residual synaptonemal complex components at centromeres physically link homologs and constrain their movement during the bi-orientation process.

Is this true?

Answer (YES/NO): NO